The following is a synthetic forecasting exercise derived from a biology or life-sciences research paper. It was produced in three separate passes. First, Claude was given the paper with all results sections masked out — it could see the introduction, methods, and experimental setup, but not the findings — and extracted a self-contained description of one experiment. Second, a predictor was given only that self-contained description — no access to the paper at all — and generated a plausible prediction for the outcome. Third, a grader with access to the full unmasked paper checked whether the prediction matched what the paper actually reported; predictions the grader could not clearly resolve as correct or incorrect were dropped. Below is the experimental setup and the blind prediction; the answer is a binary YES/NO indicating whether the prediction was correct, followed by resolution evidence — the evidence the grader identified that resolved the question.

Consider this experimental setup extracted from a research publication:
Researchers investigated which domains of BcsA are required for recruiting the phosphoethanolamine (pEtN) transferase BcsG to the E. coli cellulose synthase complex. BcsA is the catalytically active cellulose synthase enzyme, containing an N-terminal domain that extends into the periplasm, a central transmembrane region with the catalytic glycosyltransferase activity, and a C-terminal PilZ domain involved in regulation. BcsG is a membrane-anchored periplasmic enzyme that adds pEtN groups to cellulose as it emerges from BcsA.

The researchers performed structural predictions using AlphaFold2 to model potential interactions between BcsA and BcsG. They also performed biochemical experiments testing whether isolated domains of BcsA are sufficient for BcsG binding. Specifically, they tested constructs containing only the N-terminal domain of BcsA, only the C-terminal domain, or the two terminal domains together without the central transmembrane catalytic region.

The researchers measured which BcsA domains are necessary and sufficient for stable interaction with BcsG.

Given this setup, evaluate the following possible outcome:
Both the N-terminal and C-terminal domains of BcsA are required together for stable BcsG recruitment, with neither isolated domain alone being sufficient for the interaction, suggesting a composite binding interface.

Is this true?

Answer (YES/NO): NO